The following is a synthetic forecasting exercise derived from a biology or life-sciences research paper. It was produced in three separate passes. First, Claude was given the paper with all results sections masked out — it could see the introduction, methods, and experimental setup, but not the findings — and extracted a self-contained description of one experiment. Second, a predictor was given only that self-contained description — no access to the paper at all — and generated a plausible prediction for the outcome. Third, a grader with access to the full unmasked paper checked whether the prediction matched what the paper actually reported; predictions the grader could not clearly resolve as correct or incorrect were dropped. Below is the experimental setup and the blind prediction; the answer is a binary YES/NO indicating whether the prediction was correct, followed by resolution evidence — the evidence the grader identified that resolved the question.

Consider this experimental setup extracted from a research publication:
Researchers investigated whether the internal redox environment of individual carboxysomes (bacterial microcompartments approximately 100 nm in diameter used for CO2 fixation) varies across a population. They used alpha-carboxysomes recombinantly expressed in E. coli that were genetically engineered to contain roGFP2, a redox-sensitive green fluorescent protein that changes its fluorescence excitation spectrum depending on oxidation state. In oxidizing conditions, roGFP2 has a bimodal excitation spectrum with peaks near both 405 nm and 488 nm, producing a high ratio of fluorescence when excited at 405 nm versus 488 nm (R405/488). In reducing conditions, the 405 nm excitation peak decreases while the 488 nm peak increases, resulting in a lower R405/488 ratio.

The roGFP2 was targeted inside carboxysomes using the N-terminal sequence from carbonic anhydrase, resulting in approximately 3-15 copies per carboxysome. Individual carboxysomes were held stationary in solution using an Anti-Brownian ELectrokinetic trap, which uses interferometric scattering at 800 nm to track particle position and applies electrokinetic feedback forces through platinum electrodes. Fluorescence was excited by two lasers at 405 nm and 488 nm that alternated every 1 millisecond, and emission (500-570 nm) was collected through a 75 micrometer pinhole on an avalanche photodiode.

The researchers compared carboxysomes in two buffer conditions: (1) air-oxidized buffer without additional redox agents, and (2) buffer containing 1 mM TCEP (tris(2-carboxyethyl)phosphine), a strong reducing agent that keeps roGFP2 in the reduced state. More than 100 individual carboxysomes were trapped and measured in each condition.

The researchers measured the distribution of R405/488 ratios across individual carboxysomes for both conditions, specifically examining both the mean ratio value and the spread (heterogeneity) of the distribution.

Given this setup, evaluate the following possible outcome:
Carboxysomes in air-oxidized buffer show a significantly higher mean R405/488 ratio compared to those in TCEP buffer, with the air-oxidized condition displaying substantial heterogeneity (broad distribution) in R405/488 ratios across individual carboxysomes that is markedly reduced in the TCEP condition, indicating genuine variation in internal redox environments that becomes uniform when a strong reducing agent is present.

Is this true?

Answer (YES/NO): NO